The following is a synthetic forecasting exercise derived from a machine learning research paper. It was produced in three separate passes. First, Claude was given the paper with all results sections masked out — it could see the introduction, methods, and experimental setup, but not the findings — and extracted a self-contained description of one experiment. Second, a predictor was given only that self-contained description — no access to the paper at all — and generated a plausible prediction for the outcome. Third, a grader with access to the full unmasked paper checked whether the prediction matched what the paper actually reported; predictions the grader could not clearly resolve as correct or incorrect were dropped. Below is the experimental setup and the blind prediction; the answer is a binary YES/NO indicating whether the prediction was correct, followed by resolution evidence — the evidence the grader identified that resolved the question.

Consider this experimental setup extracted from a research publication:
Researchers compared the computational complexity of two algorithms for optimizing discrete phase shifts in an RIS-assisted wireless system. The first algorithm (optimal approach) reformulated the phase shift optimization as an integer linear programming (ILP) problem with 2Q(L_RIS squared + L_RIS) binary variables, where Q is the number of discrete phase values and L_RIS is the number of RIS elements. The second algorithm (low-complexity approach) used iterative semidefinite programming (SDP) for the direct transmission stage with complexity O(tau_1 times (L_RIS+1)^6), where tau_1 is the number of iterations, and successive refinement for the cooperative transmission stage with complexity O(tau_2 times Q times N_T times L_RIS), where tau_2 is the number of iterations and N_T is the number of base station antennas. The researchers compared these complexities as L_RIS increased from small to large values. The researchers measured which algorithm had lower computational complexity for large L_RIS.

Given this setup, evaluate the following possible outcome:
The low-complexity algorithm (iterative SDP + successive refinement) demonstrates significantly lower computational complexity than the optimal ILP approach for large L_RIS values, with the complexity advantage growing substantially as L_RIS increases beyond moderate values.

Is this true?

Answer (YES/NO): YES